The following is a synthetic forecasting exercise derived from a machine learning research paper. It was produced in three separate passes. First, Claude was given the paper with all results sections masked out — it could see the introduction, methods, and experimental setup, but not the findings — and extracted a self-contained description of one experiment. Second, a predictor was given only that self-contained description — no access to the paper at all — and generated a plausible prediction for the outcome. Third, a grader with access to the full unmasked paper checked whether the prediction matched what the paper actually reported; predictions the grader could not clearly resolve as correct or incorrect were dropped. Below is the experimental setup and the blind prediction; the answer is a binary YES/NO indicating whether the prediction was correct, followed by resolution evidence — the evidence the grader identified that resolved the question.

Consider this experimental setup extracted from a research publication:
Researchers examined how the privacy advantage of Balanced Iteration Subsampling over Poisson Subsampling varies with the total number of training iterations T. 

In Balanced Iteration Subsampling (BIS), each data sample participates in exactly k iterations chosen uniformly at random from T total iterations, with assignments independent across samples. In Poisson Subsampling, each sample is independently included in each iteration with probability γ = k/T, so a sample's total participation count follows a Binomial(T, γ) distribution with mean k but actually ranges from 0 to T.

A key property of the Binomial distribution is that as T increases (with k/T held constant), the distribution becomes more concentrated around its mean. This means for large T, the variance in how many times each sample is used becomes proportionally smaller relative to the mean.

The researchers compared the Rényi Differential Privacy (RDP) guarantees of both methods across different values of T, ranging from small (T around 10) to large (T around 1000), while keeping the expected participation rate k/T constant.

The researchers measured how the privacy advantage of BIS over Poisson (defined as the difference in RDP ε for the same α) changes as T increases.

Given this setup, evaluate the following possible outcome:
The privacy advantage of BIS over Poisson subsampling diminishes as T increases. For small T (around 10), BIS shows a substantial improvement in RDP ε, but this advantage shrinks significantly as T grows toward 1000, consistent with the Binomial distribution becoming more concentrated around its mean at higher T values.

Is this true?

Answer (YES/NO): YES